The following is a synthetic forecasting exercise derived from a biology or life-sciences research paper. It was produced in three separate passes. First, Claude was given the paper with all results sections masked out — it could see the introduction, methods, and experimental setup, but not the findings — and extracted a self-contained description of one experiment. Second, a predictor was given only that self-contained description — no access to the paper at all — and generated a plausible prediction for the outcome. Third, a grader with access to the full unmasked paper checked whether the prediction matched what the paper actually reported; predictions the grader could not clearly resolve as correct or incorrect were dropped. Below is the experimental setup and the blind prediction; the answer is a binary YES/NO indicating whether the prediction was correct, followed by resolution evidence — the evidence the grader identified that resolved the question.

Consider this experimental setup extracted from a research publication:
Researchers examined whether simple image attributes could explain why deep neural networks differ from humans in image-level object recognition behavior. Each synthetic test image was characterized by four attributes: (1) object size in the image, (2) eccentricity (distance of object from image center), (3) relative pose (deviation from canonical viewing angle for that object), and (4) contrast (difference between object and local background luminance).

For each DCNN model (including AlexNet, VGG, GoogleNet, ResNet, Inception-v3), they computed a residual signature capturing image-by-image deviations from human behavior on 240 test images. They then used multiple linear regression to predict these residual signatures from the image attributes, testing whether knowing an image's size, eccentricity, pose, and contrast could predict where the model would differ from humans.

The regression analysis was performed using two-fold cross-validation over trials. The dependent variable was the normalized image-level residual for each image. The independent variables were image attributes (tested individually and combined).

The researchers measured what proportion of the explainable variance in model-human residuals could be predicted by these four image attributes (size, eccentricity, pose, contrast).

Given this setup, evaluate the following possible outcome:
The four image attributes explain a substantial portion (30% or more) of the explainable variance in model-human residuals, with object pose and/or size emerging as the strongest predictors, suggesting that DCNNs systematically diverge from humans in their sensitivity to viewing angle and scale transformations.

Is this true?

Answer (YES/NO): NO